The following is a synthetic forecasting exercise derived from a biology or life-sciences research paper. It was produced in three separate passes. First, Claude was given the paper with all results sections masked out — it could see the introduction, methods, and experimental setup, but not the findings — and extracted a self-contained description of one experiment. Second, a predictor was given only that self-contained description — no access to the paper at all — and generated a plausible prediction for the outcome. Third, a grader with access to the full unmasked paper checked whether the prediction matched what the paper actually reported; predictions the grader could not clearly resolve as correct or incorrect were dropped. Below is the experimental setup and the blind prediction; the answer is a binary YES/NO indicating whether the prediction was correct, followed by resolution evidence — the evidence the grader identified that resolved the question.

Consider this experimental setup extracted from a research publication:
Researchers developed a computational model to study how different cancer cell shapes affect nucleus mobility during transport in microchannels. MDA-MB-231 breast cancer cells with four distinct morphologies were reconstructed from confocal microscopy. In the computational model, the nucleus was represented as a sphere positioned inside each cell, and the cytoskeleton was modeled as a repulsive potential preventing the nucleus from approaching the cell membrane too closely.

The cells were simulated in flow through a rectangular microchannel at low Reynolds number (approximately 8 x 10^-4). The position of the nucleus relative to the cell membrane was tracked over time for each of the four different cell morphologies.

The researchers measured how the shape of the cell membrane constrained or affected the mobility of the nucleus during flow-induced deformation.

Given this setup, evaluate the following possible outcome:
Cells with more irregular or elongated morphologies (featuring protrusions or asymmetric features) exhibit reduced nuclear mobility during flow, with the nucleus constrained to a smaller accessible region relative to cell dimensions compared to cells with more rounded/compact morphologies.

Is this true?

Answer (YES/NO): YES